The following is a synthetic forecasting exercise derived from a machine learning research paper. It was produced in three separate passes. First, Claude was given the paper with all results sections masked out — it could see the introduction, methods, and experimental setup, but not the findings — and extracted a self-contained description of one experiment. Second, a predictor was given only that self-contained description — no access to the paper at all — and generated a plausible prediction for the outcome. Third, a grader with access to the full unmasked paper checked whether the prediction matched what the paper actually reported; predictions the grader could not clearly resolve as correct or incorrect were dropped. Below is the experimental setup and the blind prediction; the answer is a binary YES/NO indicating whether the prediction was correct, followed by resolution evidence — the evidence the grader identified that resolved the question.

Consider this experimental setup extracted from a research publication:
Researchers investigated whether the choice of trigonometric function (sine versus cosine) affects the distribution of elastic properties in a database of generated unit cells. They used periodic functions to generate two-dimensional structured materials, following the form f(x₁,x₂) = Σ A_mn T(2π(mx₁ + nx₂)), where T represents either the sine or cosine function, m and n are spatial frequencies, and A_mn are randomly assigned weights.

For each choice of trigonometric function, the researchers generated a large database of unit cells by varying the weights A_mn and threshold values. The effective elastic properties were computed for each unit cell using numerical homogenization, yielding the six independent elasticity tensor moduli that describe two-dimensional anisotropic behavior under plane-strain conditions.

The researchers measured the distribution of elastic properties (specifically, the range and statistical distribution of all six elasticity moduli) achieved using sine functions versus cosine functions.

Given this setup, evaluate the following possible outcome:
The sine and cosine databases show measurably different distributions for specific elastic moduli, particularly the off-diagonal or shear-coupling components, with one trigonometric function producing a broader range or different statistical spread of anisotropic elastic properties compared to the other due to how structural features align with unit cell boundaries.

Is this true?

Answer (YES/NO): NO